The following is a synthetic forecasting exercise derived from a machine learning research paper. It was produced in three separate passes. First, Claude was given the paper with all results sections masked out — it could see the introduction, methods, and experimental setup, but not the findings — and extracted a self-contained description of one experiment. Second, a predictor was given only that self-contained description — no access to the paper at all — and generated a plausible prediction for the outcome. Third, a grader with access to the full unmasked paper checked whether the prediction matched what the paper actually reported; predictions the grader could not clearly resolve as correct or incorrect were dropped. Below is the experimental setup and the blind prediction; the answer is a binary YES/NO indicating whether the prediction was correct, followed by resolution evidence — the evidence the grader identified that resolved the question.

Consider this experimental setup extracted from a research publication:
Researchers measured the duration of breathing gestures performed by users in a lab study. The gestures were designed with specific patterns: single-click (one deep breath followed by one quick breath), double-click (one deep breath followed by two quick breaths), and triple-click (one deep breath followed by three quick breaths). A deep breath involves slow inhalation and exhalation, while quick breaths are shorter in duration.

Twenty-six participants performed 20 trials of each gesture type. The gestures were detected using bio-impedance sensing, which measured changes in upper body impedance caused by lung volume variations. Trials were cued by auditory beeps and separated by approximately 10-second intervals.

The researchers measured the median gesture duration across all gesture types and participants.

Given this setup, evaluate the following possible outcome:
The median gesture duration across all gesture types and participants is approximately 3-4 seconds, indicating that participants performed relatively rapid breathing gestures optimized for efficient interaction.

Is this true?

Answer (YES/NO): NO